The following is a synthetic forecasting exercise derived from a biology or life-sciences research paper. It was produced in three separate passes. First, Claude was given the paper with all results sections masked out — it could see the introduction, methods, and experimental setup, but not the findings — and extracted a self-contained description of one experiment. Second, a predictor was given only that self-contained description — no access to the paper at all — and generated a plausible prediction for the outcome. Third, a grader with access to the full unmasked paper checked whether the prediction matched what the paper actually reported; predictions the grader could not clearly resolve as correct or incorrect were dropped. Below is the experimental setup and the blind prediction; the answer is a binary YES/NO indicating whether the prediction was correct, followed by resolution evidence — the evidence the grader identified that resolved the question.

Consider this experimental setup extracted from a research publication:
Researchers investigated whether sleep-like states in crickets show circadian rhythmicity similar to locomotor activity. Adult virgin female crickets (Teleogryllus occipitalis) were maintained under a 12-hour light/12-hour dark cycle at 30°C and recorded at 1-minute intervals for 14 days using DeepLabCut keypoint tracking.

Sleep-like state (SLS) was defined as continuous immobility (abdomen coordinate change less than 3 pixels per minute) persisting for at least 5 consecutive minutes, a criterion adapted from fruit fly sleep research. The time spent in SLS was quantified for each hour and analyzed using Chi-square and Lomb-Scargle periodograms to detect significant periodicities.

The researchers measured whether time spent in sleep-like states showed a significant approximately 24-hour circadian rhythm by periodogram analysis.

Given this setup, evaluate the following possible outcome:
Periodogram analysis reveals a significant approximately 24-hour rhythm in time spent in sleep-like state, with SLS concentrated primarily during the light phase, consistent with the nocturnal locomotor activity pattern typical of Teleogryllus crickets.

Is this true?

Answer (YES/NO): YES